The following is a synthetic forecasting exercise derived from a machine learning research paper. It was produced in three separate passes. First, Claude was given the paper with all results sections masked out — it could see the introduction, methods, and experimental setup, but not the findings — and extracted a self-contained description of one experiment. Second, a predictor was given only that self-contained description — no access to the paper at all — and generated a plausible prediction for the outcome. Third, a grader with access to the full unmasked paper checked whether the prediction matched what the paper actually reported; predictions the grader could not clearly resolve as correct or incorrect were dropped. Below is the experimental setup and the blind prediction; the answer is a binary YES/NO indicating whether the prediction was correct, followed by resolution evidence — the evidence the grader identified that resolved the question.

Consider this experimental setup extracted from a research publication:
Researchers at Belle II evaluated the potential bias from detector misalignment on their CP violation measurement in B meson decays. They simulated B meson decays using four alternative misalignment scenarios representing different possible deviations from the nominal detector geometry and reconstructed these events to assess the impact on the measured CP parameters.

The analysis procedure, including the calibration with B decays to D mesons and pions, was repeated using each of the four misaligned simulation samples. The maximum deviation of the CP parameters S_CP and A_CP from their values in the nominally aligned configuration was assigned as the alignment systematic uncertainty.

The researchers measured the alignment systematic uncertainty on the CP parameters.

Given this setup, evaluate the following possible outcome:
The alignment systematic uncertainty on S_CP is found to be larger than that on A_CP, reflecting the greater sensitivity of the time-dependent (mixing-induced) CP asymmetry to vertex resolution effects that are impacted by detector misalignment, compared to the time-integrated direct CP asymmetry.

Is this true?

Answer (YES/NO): NO